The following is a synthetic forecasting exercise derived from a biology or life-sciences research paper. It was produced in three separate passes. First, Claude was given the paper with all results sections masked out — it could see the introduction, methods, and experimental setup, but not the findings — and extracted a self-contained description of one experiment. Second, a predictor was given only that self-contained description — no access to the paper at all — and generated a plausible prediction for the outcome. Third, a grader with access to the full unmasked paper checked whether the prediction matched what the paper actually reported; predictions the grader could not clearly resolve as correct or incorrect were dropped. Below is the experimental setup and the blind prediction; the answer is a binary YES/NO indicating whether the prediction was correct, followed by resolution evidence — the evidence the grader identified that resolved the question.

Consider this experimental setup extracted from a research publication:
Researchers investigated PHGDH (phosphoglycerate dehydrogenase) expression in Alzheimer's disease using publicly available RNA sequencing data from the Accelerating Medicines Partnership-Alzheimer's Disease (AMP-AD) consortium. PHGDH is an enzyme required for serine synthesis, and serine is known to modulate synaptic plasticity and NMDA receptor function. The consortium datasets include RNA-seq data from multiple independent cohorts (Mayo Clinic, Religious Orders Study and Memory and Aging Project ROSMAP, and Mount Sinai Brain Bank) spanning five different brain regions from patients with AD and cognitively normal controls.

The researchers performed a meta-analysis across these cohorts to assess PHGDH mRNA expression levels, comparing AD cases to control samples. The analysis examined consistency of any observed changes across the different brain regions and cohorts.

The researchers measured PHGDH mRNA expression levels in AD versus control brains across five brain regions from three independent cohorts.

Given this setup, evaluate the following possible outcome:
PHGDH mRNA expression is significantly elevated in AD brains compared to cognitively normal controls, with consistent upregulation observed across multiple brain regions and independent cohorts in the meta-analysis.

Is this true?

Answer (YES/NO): YES